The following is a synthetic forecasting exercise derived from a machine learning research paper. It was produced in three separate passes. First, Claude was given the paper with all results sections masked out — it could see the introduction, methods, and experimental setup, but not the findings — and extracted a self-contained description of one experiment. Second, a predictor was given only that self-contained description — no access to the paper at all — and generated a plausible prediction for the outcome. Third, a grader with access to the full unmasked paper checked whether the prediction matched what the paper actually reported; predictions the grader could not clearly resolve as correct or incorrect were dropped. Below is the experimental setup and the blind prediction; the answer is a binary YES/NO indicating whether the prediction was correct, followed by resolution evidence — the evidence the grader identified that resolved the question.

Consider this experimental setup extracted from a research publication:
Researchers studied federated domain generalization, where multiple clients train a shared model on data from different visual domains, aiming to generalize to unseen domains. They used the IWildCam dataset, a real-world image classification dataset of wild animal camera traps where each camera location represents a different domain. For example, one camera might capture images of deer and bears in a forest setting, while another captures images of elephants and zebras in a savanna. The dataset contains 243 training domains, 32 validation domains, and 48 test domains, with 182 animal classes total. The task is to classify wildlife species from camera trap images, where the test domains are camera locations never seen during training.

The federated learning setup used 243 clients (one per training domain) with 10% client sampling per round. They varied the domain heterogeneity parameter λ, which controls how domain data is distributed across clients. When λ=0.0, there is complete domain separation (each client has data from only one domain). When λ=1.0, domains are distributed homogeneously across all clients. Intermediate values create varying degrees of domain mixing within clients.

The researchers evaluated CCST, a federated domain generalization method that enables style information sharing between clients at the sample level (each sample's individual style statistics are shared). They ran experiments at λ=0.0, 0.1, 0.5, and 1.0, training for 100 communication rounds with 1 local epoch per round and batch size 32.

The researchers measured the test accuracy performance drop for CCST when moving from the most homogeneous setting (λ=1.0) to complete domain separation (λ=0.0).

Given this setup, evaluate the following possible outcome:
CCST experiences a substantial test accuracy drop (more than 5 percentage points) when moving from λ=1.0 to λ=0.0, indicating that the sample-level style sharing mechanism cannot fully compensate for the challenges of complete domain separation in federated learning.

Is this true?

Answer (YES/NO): YES